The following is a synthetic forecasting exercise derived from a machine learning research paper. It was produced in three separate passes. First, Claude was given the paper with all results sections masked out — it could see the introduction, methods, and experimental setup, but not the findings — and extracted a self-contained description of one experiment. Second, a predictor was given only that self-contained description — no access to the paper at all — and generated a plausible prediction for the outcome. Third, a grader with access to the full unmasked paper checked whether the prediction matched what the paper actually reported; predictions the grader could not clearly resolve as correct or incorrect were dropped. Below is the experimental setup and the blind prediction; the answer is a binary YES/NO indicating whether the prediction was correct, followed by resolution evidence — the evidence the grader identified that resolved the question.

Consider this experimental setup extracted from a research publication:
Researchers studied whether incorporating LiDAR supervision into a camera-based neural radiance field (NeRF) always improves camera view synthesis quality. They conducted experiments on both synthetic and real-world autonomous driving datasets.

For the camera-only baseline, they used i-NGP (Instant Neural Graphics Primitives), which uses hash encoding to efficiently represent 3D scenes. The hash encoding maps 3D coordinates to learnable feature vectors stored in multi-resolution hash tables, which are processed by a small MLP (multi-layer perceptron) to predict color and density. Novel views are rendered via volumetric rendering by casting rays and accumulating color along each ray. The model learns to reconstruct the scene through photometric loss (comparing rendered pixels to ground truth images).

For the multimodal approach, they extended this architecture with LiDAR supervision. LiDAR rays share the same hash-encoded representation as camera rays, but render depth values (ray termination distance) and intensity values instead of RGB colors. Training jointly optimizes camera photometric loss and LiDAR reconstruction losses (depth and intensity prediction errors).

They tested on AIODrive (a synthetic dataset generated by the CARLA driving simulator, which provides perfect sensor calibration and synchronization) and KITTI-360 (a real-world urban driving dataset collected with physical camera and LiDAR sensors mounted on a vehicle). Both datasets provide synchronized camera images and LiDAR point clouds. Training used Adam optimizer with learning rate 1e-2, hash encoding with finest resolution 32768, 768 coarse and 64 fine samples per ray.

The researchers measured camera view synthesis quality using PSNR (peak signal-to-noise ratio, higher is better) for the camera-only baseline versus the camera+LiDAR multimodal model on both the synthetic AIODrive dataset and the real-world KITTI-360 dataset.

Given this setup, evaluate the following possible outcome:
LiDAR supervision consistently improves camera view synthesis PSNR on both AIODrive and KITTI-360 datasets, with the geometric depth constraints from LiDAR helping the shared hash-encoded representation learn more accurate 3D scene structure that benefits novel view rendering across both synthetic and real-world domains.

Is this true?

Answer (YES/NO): NO